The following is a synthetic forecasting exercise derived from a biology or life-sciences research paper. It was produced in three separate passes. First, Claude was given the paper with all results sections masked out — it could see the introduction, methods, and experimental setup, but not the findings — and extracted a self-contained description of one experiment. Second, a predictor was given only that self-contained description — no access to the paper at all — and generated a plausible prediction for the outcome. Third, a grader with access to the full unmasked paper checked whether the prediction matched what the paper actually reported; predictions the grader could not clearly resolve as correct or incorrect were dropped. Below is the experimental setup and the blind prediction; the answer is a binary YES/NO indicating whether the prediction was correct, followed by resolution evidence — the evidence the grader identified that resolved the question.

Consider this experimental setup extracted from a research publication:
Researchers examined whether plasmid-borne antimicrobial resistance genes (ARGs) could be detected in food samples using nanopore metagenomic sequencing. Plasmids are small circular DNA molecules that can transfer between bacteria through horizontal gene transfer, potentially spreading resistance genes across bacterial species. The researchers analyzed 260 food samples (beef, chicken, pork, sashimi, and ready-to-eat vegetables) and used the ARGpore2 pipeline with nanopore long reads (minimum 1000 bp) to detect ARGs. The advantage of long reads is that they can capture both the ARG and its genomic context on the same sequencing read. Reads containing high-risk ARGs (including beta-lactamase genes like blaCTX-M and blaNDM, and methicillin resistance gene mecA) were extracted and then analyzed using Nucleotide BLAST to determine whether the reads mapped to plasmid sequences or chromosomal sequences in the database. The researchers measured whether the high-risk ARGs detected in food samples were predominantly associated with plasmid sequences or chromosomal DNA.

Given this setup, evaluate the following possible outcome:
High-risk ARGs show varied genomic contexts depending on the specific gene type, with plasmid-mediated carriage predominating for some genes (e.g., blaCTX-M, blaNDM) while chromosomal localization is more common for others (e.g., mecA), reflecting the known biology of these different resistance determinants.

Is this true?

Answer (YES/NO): NO